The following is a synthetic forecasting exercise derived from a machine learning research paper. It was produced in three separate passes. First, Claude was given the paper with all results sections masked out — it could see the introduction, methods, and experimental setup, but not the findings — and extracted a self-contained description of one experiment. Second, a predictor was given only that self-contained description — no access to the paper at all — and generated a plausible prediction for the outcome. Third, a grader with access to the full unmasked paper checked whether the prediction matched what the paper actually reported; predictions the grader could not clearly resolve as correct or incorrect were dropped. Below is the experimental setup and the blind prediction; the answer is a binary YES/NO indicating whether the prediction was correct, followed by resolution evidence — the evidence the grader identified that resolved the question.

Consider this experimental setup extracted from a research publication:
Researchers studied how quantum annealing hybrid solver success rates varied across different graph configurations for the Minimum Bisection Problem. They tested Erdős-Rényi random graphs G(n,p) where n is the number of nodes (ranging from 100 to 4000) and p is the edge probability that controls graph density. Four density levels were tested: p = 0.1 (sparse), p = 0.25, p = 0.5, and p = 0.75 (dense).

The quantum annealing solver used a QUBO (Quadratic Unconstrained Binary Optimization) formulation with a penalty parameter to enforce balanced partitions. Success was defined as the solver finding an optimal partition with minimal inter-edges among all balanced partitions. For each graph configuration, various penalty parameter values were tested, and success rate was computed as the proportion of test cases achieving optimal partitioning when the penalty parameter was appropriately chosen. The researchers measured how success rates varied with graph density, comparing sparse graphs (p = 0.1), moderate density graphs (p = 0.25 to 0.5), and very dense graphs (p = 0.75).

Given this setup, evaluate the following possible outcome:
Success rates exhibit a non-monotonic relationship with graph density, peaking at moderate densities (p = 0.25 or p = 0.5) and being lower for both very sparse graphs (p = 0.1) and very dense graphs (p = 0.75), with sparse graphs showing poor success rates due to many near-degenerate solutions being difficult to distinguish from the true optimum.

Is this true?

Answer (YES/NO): NO